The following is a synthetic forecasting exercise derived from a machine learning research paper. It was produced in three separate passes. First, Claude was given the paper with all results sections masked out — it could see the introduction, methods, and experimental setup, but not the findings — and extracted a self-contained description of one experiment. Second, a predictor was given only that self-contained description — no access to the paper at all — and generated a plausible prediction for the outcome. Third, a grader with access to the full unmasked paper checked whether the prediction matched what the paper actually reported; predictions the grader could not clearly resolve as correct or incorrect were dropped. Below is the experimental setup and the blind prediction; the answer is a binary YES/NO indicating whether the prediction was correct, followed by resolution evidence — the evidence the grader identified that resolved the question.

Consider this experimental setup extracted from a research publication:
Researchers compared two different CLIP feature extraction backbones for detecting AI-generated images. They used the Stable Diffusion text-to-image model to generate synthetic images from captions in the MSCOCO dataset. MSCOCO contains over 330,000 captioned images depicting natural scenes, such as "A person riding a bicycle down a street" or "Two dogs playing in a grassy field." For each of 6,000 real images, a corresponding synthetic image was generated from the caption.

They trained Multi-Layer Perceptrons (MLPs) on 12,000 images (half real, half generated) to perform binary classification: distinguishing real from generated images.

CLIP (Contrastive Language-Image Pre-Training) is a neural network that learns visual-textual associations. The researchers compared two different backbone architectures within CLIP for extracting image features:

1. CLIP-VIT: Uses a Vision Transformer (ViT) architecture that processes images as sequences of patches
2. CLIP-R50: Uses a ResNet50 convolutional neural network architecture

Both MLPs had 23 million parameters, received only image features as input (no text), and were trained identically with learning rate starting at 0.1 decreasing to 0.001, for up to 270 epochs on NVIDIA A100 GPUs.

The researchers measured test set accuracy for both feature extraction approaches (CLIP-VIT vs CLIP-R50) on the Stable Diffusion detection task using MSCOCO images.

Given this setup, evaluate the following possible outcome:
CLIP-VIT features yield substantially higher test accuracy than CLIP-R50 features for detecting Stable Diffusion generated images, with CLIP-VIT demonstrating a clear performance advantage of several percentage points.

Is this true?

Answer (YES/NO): YES